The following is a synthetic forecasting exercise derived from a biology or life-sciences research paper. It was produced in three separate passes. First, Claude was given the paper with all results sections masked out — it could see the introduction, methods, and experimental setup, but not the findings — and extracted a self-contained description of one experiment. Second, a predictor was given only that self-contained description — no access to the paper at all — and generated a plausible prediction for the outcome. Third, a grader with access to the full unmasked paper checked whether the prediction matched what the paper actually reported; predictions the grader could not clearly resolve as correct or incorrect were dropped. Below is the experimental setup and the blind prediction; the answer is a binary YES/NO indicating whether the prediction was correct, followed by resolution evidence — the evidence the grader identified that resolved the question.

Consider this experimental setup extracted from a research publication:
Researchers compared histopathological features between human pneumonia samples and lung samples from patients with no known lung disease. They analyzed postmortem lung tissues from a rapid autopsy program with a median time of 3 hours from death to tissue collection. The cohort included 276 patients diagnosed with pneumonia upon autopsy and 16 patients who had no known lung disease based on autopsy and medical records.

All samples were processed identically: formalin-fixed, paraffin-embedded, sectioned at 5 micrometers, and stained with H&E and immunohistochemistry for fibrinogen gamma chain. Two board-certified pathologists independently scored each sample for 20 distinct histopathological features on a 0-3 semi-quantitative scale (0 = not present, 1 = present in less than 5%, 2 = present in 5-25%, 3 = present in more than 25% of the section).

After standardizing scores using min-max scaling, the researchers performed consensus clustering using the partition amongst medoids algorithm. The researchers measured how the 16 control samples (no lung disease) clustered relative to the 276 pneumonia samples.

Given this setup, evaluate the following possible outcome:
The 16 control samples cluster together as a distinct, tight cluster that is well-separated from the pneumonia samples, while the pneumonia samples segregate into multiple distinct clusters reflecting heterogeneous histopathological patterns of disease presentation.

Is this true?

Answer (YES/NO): NO